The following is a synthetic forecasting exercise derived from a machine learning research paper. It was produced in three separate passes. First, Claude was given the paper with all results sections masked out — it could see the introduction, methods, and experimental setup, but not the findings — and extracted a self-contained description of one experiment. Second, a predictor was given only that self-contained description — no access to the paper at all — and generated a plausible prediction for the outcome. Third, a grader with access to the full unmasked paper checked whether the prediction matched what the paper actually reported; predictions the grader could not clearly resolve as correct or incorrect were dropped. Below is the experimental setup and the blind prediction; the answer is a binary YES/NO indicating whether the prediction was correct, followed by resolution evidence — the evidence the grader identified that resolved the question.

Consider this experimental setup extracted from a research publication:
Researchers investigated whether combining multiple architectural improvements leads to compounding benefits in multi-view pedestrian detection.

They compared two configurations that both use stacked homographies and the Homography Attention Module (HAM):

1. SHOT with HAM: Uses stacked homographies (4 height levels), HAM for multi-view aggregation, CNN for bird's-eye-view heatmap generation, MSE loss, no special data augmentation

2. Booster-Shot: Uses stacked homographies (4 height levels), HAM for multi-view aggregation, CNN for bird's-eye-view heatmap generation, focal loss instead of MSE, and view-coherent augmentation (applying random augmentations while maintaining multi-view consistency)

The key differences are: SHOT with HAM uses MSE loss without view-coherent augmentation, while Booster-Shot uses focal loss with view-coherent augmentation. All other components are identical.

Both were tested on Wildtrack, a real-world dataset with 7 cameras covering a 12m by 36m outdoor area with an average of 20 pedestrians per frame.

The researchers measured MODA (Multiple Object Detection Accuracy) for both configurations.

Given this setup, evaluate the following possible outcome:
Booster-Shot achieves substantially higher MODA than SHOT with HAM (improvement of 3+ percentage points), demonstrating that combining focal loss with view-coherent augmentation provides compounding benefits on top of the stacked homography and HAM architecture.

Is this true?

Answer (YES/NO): NO